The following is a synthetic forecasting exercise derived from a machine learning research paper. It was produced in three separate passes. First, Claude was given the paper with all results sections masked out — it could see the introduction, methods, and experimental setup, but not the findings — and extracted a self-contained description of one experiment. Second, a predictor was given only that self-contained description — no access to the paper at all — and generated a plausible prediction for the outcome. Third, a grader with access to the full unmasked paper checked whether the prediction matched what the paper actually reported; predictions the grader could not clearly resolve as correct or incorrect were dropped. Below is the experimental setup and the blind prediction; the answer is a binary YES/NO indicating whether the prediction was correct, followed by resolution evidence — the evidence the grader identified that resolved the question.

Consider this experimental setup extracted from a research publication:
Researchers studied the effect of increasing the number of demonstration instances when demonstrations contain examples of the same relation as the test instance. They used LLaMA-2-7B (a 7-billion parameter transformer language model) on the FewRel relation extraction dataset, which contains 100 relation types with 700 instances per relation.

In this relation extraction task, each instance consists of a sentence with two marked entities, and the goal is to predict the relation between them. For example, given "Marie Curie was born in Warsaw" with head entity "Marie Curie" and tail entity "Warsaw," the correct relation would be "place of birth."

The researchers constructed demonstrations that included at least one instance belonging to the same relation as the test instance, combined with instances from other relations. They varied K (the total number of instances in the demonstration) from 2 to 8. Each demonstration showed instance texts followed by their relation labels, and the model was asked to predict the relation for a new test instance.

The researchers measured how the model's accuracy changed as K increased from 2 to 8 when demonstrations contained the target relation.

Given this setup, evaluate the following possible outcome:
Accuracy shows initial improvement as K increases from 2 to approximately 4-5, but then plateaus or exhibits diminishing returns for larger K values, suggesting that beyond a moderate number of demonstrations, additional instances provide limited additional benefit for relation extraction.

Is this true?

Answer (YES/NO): NO